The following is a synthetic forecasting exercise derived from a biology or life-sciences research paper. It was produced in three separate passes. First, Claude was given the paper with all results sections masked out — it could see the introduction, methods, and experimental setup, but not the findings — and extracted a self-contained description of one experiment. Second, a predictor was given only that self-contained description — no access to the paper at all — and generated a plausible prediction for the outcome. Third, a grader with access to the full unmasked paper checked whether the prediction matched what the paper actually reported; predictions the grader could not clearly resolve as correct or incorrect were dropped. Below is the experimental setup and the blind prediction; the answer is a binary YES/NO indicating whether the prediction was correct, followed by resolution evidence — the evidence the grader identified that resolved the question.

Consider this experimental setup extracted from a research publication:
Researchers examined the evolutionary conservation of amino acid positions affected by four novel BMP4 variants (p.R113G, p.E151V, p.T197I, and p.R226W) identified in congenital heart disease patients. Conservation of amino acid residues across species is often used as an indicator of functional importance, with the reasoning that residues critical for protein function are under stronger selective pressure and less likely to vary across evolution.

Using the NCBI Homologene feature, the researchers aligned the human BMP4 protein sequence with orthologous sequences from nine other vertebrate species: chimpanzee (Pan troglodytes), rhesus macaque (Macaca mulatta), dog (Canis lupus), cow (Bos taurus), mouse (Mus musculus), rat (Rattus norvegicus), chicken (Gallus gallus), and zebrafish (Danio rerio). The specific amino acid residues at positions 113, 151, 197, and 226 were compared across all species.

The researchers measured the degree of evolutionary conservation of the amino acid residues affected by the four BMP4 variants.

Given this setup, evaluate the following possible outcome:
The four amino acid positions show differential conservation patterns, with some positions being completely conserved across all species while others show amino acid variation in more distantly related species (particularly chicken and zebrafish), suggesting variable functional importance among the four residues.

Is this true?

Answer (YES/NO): NO